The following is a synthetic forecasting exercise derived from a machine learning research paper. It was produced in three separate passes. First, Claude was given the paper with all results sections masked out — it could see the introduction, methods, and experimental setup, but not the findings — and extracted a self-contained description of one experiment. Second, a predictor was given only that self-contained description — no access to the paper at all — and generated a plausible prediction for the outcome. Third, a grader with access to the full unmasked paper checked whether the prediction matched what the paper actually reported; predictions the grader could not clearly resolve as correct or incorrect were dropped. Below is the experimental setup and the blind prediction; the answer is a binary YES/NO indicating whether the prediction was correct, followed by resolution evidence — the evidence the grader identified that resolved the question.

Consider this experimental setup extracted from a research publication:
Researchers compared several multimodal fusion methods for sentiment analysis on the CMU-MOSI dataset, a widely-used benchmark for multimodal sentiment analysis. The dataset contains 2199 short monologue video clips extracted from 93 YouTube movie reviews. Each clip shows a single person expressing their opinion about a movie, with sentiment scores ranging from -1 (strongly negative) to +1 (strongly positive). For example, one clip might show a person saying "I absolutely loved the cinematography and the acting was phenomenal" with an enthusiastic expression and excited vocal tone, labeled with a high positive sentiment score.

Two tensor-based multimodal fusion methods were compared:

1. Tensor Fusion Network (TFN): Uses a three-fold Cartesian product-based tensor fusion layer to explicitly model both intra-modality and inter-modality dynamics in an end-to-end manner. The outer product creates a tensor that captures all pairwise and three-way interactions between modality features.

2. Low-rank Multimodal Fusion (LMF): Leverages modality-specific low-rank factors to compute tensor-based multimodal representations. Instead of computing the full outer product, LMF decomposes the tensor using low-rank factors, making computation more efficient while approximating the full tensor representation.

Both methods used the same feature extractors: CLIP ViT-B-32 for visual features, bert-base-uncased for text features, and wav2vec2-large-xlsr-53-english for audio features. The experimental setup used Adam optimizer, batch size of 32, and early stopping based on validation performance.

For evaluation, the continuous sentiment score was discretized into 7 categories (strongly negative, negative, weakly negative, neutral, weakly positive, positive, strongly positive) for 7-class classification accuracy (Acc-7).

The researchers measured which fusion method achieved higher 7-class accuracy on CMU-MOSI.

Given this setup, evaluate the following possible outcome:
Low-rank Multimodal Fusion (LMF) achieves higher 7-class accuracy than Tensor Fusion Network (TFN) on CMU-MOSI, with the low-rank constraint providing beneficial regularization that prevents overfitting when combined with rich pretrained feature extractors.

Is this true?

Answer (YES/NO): NO